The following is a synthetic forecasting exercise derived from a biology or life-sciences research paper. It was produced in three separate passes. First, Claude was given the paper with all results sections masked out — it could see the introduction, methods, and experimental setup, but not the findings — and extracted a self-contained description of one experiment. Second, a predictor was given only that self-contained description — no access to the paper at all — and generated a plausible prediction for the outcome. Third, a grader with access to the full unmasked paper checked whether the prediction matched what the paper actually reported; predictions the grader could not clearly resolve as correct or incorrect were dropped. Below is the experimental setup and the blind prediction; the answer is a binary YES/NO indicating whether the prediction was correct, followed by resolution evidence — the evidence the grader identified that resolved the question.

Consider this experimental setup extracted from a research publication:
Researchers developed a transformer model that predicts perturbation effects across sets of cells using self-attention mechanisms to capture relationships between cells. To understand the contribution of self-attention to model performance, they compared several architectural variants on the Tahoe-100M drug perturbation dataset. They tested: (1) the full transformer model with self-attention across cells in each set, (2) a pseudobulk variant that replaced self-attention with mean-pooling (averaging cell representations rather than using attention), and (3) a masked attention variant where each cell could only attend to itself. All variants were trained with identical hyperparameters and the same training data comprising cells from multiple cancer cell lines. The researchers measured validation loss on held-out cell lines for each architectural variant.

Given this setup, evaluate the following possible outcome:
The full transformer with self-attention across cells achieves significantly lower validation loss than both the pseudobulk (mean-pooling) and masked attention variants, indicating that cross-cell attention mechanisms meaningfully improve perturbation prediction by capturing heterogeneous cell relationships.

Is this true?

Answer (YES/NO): YES